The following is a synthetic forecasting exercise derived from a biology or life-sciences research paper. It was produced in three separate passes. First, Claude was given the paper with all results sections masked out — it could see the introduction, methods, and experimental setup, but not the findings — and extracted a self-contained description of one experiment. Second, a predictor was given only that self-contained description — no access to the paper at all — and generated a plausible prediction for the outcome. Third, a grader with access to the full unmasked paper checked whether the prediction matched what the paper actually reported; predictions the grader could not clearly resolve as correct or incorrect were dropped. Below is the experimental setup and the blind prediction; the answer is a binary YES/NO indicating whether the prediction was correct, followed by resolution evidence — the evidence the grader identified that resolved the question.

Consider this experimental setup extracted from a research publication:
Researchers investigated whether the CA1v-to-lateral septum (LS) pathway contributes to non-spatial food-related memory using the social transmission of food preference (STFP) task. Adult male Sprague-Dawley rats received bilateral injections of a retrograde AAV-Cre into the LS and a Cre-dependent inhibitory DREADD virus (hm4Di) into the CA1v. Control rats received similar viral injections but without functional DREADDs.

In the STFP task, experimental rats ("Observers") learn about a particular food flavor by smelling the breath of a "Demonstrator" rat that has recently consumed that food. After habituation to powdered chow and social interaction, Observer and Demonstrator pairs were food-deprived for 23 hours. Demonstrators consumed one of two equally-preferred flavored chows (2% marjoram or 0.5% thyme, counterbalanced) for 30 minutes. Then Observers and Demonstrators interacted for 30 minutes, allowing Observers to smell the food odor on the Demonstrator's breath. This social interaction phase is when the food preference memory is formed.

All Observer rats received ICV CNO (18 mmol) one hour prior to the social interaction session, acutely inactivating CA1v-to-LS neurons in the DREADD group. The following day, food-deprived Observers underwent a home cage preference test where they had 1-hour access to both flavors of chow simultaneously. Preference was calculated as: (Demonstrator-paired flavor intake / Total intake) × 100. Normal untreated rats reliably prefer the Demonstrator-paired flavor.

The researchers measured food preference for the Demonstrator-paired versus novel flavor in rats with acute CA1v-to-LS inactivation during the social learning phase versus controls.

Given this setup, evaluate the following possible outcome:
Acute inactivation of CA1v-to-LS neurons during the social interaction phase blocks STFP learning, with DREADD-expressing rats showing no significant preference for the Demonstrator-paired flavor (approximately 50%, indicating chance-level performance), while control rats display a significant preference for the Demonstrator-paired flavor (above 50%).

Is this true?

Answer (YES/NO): NO